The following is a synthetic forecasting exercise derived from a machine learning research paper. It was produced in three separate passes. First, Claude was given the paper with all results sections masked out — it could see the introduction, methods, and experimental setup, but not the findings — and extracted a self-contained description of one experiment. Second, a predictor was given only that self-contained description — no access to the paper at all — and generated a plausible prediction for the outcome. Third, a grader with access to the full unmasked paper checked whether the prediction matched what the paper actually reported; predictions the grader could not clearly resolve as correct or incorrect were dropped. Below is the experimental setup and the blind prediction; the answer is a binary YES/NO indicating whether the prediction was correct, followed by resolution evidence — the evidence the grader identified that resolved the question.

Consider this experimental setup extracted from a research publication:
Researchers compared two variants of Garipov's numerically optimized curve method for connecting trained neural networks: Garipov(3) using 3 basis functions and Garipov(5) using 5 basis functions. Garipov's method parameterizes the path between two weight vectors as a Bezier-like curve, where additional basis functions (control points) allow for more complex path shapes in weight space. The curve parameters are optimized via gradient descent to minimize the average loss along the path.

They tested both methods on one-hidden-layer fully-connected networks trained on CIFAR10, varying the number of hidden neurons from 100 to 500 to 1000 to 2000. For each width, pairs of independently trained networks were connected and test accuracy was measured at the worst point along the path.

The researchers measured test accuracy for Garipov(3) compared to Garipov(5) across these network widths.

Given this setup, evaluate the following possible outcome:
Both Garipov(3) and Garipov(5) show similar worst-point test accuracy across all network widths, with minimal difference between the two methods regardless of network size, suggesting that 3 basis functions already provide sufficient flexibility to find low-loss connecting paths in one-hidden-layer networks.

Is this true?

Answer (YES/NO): YES